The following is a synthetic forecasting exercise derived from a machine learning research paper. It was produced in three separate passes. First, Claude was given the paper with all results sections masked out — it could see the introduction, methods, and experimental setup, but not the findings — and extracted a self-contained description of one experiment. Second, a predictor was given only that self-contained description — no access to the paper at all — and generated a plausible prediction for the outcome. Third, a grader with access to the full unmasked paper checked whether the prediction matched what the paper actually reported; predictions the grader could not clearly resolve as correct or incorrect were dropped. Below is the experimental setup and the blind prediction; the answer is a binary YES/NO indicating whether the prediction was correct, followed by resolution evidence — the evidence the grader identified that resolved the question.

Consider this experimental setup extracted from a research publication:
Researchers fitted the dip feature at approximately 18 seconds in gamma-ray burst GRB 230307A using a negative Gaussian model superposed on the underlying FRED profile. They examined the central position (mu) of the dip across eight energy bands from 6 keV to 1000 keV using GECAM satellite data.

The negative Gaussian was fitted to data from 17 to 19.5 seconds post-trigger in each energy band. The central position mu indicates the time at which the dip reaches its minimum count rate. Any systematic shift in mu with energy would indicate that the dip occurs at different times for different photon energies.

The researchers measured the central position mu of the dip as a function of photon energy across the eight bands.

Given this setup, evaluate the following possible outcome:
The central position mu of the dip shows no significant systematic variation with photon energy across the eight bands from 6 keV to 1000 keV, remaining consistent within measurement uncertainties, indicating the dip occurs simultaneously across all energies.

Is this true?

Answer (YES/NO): NO